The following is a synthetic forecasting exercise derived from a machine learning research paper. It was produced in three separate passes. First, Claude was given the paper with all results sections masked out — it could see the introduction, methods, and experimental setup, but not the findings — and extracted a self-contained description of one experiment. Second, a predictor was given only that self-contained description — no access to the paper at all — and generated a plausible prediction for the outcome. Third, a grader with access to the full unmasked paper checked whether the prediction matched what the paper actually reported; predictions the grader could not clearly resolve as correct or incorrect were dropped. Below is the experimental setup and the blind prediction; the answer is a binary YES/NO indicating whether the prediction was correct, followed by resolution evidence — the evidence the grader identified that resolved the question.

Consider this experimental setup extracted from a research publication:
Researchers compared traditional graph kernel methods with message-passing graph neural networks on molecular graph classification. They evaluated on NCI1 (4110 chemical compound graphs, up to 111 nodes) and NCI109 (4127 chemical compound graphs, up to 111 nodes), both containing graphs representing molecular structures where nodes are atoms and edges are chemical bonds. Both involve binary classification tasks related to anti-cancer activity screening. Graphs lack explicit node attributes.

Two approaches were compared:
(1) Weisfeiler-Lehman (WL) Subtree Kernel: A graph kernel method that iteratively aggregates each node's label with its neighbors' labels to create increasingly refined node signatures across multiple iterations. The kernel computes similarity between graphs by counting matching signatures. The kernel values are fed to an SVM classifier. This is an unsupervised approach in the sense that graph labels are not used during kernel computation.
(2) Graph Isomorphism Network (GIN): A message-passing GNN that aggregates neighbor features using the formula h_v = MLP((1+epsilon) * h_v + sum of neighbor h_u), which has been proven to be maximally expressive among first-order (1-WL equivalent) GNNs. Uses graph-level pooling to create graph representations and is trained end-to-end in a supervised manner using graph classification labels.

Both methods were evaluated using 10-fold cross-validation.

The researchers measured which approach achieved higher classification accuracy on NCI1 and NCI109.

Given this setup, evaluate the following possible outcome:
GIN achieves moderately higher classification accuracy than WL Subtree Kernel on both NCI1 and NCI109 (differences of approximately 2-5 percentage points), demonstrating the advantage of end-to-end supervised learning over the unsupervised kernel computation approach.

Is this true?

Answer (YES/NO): NO